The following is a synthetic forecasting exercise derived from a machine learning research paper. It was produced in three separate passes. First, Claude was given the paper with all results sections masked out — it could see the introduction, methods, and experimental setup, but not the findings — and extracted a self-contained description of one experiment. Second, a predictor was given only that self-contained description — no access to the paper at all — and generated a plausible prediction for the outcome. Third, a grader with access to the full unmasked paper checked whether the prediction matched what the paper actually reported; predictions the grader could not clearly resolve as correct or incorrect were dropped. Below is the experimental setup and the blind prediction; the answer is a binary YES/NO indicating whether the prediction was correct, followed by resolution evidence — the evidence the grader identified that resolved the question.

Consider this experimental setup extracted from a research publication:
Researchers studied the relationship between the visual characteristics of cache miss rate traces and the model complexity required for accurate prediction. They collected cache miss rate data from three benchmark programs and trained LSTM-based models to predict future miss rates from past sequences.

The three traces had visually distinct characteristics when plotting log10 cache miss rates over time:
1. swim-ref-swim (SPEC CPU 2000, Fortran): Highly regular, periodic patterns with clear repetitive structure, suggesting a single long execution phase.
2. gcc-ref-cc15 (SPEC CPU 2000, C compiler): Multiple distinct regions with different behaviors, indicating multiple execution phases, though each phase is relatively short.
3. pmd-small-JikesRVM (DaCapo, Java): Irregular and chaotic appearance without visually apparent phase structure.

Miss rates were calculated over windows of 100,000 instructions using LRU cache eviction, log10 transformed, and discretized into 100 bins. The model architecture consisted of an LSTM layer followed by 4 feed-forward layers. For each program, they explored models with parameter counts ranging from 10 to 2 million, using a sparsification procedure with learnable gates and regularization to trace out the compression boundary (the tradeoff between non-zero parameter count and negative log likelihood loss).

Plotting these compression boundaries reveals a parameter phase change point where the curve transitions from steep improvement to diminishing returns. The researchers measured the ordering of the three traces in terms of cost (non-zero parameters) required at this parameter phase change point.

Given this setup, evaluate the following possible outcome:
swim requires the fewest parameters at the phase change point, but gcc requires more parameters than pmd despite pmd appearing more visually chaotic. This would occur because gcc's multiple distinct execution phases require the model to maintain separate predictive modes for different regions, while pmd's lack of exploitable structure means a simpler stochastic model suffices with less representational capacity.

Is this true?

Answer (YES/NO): NO